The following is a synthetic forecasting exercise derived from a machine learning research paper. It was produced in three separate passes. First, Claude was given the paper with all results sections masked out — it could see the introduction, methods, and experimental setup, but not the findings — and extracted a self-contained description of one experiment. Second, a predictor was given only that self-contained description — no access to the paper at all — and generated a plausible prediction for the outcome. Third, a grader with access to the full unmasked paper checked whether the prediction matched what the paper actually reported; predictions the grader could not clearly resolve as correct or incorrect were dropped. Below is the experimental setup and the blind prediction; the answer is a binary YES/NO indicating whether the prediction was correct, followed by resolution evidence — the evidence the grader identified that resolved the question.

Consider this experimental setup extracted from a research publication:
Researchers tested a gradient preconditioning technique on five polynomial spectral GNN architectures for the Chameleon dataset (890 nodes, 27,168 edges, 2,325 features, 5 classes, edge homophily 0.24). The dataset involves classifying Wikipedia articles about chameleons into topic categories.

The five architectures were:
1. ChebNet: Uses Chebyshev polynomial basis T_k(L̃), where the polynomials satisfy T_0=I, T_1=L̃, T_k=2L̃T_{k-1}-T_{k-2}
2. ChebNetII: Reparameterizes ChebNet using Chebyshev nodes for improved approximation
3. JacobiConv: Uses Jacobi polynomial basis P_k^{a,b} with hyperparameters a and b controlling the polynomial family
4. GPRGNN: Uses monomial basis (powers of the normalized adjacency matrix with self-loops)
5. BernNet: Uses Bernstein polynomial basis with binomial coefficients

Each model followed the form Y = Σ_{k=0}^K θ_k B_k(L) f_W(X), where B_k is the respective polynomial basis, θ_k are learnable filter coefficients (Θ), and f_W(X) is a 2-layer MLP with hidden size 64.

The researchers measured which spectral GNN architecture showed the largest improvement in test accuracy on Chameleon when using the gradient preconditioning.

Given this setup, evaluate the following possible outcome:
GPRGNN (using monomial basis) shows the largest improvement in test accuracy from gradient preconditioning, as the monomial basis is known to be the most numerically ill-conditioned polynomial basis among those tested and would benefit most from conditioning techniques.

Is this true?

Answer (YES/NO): NO